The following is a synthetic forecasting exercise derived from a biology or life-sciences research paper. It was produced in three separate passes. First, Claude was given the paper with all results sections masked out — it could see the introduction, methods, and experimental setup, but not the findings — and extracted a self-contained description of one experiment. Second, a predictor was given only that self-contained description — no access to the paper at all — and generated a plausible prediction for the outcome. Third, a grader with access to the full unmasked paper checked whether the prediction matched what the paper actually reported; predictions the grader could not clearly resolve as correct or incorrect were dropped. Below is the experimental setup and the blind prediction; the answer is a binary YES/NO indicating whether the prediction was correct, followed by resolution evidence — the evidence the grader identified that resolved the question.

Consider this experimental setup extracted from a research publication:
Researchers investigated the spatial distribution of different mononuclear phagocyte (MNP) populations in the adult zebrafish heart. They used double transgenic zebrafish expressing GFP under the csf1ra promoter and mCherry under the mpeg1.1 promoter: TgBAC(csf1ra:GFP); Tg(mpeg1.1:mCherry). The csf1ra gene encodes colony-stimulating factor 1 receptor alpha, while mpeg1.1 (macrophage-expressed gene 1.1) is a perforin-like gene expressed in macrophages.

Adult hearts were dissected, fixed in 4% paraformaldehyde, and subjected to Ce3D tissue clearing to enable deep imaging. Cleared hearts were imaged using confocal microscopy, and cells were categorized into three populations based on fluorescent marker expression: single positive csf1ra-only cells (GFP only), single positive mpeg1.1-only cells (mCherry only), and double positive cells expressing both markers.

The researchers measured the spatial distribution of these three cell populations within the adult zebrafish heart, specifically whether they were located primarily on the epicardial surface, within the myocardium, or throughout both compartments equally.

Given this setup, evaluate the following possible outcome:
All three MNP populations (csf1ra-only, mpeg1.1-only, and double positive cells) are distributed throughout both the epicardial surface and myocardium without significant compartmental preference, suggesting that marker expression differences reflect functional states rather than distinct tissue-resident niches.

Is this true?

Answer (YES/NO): NO